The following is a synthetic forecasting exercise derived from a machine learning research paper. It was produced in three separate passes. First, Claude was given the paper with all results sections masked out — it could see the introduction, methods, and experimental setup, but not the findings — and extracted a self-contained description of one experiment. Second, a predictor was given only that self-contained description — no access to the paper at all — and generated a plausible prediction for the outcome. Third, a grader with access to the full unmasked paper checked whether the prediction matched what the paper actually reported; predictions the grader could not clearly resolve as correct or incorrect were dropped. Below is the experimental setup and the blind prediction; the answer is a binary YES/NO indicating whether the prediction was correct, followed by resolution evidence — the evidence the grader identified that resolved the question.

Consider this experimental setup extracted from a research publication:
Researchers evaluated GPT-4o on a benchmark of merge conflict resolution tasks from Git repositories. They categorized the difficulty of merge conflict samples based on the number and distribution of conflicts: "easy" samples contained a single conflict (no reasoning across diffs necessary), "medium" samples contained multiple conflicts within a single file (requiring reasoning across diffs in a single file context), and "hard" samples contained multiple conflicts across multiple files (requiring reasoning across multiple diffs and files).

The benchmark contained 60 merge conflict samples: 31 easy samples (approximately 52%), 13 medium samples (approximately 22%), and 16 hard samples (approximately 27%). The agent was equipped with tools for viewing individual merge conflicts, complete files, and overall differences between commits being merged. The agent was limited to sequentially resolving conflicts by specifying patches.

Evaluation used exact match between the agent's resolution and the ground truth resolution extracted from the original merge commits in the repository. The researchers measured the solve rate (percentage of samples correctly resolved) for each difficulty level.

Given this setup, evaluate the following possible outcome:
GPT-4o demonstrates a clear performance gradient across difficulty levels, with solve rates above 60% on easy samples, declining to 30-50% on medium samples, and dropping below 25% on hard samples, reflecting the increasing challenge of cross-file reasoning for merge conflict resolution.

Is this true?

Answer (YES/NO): NO